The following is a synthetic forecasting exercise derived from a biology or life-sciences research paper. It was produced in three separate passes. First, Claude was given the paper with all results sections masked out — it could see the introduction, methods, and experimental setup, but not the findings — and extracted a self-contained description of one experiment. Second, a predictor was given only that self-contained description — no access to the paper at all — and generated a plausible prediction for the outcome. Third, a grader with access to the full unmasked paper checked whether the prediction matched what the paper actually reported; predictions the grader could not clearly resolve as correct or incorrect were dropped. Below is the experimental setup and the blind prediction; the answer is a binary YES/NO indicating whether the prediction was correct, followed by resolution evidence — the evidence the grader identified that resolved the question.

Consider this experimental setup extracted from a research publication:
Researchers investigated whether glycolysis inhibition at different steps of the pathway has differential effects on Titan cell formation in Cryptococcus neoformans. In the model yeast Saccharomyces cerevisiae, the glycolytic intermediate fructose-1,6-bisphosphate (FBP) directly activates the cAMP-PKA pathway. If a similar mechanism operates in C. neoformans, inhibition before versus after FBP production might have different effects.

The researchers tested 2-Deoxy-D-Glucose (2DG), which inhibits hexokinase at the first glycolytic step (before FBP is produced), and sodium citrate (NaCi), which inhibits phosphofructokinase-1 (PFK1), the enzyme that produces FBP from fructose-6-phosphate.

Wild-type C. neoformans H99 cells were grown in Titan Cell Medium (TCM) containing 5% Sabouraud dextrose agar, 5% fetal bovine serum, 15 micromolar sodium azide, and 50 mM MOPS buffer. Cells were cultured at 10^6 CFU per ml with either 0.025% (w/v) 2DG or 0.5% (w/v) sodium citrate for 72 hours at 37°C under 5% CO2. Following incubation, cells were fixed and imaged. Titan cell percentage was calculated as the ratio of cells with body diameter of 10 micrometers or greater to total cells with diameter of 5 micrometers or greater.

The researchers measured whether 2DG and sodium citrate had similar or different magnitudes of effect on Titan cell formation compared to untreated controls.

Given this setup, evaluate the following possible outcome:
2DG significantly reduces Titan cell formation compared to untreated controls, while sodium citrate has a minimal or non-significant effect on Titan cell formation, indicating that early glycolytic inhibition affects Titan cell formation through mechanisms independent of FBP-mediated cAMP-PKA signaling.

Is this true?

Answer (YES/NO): NO